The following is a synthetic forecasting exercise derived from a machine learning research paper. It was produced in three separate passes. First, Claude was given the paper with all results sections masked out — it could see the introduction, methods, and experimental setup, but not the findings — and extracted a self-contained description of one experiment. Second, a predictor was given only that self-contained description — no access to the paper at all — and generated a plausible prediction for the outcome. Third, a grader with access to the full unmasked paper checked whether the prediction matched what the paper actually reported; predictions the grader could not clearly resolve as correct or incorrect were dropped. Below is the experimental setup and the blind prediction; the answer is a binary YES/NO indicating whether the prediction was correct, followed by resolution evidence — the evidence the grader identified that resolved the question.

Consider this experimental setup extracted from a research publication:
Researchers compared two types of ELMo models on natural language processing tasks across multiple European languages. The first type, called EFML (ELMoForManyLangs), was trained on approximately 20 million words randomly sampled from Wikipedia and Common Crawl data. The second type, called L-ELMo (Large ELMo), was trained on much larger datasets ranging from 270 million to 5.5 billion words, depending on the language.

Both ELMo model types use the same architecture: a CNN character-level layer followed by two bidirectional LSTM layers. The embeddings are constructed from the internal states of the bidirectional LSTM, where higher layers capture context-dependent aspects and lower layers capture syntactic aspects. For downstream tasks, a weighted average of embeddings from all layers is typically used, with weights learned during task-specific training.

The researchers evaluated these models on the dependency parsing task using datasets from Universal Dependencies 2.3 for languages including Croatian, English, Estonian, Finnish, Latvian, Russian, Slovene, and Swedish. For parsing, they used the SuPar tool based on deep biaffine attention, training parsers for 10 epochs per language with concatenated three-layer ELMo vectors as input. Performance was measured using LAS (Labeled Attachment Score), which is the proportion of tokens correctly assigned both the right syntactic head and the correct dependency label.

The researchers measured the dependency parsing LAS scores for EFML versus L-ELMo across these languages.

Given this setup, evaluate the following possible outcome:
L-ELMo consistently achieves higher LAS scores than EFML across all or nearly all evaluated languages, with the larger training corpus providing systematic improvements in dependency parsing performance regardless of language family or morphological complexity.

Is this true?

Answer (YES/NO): YES